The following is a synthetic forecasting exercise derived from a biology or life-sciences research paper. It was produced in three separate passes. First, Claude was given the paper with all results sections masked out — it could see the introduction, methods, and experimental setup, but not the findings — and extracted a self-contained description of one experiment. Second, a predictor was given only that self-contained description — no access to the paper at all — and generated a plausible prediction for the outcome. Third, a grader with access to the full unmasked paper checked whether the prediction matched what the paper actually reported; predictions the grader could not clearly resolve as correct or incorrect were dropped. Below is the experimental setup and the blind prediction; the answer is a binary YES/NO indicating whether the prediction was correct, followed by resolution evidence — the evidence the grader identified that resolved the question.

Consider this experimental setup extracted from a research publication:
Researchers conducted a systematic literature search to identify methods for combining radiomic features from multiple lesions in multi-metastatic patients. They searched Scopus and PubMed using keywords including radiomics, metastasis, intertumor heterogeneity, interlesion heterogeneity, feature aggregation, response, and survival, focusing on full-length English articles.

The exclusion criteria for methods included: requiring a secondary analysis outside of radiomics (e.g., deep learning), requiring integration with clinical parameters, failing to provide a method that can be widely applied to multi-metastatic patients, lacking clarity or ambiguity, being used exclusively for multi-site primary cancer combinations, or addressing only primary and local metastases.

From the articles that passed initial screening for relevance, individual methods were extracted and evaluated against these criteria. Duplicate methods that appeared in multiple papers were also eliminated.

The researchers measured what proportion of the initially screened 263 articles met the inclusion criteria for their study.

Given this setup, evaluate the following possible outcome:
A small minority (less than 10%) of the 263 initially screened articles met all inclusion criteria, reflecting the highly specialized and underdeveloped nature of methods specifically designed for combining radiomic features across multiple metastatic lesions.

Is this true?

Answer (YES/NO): NO